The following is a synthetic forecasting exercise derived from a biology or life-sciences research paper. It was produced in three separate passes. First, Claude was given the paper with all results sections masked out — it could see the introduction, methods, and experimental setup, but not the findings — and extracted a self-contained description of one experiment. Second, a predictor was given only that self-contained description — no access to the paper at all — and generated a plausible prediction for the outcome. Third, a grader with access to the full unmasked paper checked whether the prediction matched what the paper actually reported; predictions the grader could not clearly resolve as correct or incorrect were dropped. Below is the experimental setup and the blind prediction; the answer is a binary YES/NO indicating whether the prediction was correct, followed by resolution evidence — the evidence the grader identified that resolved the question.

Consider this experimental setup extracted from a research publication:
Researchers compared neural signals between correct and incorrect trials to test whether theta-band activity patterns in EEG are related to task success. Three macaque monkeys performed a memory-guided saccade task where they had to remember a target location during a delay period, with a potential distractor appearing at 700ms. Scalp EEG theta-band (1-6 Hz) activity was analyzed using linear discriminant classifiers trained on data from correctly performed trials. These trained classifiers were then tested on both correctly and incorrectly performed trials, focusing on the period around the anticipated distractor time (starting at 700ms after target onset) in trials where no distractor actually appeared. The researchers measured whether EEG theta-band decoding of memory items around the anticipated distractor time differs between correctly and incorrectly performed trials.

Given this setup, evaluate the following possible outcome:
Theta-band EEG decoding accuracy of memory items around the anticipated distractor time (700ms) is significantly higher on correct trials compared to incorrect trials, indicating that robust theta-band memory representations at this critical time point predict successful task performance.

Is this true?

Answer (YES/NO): YES